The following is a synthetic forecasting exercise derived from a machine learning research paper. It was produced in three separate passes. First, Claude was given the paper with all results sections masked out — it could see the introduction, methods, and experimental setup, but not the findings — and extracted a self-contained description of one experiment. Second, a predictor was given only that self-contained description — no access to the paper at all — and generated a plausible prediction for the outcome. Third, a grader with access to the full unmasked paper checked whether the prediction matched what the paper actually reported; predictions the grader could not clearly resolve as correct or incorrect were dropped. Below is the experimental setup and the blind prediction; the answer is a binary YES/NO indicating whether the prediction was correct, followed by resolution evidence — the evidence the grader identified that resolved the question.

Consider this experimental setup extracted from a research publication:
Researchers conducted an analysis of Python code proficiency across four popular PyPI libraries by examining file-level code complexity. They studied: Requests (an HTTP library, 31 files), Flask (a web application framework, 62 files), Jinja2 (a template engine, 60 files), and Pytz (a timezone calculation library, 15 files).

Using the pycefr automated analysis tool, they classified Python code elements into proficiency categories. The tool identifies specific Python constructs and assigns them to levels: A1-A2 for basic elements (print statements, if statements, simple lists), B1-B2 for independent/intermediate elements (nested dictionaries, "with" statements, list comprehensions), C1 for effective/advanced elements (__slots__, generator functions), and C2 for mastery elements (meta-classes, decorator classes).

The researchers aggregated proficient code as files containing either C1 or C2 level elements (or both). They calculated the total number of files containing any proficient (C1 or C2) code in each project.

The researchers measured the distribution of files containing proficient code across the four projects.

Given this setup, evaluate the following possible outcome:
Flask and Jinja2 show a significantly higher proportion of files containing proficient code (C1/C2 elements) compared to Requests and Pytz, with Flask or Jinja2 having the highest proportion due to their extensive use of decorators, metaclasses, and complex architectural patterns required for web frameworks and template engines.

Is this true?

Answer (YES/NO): NO